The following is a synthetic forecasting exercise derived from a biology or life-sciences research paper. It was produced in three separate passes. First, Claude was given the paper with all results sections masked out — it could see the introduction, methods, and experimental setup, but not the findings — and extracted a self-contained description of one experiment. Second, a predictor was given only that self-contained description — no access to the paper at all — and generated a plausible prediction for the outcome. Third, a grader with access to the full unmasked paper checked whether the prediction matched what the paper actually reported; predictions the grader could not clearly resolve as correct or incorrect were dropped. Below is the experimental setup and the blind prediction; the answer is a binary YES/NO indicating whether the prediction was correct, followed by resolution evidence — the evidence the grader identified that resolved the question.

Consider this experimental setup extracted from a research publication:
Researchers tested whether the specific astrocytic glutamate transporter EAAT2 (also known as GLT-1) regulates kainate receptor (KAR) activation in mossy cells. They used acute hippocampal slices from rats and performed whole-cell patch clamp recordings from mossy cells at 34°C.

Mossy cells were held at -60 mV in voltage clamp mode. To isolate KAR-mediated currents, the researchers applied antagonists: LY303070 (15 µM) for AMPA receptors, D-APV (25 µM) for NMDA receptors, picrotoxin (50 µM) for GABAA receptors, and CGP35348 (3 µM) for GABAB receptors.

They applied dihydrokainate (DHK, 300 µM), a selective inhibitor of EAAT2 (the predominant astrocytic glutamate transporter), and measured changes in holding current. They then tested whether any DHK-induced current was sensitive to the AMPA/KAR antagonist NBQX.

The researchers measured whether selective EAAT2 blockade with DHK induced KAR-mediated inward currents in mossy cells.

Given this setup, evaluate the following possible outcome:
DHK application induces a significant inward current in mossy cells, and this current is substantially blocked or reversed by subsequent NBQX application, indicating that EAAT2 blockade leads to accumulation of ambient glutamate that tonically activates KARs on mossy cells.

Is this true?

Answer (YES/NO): YES